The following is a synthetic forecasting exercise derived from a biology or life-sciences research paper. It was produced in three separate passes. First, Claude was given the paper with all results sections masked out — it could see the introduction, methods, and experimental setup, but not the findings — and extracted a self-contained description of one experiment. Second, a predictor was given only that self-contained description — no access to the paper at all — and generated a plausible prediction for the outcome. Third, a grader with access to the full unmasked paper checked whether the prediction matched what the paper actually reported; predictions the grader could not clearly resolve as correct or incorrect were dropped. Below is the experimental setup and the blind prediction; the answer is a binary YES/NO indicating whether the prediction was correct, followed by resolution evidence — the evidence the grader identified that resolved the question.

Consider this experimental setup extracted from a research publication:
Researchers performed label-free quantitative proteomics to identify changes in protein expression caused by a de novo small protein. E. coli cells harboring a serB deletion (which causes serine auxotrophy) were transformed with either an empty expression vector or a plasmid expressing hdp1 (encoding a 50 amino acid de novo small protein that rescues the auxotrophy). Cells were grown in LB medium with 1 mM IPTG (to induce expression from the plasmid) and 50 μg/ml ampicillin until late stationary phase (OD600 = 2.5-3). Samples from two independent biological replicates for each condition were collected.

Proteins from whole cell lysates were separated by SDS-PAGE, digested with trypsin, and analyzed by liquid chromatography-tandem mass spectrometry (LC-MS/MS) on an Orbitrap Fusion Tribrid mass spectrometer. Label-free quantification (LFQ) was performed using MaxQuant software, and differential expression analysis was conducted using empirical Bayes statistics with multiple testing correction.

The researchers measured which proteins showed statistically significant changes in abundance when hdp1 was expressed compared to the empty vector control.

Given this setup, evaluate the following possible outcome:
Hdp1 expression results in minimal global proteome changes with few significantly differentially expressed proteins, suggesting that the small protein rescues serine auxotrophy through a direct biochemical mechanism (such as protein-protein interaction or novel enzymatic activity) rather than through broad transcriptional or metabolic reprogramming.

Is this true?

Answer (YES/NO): NO